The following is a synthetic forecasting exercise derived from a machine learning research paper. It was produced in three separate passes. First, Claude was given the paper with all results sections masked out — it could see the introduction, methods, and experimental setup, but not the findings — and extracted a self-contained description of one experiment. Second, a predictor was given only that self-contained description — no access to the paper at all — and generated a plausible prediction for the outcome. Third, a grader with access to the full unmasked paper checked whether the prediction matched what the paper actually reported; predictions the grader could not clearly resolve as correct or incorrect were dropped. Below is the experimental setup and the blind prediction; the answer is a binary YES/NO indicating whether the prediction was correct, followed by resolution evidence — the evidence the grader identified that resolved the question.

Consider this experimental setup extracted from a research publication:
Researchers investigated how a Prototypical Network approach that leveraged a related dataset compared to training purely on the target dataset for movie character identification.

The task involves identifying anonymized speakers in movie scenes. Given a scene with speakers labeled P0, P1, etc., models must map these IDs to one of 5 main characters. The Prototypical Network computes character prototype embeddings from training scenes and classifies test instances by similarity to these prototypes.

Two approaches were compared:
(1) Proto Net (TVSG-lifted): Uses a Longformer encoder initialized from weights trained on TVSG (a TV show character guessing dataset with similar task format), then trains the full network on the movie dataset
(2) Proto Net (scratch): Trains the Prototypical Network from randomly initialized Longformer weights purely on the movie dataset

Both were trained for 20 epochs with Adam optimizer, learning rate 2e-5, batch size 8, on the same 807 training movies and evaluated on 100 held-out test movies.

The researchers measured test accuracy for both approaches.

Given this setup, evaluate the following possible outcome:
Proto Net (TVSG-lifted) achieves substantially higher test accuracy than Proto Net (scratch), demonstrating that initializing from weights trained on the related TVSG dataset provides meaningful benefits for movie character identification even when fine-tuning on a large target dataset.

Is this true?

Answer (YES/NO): NO